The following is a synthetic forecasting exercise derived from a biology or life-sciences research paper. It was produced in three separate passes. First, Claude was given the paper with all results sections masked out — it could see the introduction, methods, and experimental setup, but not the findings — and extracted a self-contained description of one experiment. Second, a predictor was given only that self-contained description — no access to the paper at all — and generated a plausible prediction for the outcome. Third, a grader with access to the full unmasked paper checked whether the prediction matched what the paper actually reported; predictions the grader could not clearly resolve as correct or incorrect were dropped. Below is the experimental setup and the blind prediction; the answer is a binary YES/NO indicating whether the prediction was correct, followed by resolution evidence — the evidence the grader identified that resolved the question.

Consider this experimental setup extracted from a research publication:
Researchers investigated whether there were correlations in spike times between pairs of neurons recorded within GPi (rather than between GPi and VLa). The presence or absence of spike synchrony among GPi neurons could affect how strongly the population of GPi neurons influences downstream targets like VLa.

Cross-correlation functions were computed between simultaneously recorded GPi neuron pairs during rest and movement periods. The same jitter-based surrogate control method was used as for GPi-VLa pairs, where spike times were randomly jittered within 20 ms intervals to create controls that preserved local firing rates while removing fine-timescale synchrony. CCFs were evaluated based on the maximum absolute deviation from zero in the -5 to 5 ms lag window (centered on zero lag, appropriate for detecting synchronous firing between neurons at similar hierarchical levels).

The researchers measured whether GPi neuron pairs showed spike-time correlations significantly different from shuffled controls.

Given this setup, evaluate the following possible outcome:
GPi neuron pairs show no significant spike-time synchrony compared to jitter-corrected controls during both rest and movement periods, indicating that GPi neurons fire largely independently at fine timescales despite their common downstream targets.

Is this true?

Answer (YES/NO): NO